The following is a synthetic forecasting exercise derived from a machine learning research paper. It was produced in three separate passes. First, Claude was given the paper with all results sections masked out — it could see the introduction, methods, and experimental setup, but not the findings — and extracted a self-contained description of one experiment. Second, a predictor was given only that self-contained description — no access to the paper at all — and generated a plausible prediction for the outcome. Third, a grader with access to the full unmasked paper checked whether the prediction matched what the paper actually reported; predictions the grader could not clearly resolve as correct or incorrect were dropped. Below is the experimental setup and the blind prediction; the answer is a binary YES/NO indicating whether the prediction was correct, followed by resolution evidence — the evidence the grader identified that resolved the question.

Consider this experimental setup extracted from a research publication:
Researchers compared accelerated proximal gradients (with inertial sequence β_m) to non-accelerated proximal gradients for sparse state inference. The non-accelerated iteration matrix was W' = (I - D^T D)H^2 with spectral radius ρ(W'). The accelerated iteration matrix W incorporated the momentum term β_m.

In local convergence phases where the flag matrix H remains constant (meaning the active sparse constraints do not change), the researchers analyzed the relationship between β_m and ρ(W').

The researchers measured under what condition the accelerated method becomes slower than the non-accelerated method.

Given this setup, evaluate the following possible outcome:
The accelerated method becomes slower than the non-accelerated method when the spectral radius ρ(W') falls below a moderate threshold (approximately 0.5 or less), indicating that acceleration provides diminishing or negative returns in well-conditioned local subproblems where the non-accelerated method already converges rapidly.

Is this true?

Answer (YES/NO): NO